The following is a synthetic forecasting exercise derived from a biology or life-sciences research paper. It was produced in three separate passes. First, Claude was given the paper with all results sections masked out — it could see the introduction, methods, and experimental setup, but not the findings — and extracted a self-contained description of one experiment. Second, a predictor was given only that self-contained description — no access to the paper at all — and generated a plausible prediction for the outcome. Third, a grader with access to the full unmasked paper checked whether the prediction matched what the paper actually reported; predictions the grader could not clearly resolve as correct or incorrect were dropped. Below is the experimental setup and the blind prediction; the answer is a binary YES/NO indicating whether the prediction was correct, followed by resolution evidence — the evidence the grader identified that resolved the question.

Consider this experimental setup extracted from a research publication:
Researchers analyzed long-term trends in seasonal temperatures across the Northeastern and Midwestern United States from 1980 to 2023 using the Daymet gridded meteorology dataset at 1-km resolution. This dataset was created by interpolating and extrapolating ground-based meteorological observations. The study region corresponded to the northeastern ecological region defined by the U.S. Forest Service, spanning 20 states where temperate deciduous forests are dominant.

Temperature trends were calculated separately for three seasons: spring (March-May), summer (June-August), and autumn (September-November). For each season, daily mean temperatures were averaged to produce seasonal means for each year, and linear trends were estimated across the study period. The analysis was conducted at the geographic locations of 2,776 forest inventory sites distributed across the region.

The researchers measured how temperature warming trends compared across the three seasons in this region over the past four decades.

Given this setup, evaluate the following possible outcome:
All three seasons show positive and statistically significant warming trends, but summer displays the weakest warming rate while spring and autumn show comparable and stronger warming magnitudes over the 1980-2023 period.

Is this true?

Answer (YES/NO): NO